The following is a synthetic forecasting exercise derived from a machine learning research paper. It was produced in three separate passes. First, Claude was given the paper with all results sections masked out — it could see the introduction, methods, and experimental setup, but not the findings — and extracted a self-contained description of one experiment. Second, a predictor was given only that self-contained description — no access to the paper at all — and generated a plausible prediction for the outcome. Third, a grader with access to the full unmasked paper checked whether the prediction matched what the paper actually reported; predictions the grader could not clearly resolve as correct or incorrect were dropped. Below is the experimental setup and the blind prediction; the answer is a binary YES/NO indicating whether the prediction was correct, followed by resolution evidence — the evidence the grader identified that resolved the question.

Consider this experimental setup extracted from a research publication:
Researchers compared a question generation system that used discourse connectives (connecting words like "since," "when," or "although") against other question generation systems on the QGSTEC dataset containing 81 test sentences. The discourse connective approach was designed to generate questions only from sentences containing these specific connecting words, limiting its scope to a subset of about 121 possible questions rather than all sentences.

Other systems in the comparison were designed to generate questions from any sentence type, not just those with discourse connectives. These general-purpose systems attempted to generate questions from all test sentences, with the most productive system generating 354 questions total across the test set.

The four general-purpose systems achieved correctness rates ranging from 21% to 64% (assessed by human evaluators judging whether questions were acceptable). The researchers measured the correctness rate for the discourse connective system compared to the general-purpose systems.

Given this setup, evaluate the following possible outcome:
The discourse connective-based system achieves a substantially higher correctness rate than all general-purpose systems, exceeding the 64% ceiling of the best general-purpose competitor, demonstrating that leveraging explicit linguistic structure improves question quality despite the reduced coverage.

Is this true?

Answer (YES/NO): YES